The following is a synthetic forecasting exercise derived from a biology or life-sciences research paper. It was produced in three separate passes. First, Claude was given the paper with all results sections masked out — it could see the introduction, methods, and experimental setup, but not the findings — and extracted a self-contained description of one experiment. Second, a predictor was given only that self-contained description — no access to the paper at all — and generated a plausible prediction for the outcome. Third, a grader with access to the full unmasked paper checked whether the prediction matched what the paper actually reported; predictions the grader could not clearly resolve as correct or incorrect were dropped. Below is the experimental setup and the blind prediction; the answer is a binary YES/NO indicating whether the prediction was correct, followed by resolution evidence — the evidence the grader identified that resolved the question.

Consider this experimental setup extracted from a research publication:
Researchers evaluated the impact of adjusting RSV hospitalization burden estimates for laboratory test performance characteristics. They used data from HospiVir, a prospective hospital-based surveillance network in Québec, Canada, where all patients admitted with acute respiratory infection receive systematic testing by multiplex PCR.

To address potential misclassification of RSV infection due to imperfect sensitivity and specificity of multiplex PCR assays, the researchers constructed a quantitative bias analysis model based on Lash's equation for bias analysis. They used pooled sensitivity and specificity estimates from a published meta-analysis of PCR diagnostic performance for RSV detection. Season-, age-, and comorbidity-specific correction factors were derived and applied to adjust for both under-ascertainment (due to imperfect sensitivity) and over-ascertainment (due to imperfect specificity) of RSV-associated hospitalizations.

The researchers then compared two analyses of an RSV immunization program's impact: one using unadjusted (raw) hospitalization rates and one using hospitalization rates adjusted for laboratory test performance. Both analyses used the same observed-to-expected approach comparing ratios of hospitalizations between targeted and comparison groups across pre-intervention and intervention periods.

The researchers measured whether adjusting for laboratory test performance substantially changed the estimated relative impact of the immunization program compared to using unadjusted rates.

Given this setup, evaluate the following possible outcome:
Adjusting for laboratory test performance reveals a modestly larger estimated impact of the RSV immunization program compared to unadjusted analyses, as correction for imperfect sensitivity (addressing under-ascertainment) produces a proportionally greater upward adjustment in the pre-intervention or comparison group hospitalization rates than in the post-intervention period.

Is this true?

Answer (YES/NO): NO